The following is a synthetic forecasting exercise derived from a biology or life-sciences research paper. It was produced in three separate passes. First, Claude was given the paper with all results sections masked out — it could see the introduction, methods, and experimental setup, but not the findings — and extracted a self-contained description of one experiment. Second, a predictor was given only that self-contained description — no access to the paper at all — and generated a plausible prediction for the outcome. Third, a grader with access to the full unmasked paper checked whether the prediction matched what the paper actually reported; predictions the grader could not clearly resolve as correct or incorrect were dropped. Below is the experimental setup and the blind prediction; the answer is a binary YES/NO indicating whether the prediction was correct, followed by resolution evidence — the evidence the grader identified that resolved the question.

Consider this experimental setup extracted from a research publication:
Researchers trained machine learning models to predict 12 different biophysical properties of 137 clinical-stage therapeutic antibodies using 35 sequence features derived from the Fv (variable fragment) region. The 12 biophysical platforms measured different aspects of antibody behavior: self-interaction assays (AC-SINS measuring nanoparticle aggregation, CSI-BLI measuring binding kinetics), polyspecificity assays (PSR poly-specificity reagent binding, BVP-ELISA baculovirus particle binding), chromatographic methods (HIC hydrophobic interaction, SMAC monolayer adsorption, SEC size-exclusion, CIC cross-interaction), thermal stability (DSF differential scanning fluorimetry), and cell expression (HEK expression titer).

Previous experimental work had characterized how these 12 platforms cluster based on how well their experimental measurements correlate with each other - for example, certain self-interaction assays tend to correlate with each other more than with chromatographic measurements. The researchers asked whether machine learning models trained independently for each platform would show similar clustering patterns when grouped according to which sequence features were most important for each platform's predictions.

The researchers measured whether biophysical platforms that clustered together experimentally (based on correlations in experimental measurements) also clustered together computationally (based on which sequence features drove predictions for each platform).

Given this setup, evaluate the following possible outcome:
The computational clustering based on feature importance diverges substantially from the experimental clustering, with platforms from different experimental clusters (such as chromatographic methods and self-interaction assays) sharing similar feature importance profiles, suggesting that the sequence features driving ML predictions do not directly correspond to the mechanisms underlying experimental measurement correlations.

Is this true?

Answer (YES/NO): NO